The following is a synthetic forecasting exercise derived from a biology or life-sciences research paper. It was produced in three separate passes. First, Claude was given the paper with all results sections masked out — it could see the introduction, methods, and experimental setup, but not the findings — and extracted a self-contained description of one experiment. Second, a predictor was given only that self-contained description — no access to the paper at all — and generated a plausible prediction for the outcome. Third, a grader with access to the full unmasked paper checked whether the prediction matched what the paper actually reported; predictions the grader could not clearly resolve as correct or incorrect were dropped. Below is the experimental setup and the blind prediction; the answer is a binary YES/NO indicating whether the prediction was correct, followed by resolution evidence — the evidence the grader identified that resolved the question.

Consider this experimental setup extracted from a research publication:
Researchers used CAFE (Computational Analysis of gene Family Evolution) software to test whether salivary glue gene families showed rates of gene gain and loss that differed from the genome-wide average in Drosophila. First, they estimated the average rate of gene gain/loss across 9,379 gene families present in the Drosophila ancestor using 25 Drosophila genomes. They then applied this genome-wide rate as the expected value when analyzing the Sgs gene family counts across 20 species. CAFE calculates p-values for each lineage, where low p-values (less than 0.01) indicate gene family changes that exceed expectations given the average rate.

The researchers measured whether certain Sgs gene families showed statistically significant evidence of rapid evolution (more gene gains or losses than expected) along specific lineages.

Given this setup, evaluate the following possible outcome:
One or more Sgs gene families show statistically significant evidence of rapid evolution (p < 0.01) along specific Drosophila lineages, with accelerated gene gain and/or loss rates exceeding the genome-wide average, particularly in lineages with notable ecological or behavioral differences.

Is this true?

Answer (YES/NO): NO